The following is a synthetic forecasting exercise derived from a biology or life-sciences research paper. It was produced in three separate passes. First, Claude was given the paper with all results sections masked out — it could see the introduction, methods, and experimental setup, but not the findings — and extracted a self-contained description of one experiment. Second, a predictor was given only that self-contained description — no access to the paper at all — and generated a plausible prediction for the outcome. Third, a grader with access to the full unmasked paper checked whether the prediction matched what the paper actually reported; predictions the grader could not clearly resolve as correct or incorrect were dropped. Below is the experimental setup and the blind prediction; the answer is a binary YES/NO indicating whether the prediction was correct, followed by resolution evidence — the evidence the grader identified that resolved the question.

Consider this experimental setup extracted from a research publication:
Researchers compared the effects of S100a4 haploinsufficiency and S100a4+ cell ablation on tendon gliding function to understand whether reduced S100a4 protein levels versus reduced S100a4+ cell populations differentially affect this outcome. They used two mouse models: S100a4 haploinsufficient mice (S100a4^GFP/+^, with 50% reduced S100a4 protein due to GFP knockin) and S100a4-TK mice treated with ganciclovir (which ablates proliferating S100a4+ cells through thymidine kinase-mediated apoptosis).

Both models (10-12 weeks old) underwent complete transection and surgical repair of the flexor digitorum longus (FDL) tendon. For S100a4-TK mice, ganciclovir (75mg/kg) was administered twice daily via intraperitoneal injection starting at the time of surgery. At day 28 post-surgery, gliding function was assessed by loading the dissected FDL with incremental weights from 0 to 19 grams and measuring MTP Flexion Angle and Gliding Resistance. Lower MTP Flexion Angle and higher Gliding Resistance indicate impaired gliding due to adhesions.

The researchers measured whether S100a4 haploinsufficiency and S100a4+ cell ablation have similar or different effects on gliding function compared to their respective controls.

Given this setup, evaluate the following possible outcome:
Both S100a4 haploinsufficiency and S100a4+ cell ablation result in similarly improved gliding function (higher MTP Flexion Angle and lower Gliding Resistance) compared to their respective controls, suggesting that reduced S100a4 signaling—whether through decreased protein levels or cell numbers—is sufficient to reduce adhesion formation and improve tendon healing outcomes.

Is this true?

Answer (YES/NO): NO